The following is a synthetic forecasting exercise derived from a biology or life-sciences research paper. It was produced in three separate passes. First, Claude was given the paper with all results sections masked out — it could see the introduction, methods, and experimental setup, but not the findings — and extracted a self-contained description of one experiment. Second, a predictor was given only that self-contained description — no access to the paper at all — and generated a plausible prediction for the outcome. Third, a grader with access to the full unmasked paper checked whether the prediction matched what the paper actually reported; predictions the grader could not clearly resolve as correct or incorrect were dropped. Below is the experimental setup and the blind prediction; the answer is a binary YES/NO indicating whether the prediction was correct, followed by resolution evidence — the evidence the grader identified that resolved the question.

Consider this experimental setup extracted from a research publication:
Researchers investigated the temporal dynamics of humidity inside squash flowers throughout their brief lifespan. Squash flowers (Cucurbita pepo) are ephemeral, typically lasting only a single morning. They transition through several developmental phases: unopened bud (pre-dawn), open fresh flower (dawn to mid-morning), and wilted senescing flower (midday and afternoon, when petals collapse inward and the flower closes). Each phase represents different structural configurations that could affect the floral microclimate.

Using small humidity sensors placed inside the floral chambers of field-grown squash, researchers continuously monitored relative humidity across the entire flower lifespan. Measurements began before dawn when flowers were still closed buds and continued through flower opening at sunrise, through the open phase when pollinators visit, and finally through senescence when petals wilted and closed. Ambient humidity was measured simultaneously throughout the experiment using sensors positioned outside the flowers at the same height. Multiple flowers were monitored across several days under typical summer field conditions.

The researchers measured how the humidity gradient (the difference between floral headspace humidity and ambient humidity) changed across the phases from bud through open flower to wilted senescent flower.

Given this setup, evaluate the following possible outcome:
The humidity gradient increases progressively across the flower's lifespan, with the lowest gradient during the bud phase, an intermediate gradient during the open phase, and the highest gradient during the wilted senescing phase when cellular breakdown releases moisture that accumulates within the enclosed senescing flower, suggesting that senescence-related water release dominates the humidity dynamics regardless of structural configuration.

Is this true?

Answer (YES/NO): NO